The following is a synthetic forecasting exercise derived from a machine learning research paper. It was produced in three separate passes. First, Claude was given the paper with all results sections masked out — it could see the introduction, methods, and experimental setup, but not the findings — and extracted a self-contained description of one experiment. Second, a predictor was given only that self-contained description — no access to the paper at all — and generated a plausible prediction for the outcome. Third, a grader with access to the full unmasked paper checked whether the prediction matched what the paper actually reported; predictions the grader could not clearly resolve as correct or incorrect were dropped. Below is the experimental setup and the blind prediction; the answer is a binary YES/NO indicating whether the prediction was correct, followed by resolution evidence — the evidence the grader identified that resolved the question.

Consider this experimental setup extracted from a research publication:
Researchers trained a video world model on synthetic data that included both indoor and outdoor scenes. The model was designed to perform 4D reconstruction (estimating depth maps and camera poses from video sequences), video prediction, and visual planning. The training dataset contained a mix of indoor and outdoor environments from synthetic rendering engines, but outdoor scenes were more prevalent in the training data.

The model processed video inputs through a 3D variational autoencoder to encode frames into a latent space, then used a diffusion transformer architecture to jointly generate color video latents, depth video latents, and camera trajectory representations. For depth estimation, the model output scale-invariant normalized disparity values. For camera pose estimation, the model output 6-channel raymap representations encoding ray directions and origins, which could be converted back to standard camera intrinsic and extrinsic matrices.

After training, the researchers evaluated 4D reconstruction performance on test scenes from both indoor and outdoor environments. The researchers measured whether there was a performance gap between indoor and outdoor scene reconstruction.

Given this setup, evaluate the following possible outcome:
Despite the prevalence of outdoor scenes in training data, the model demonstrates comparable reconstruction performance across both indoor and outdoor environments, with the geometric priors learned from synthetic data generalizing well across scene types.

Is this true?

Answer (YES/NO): NO